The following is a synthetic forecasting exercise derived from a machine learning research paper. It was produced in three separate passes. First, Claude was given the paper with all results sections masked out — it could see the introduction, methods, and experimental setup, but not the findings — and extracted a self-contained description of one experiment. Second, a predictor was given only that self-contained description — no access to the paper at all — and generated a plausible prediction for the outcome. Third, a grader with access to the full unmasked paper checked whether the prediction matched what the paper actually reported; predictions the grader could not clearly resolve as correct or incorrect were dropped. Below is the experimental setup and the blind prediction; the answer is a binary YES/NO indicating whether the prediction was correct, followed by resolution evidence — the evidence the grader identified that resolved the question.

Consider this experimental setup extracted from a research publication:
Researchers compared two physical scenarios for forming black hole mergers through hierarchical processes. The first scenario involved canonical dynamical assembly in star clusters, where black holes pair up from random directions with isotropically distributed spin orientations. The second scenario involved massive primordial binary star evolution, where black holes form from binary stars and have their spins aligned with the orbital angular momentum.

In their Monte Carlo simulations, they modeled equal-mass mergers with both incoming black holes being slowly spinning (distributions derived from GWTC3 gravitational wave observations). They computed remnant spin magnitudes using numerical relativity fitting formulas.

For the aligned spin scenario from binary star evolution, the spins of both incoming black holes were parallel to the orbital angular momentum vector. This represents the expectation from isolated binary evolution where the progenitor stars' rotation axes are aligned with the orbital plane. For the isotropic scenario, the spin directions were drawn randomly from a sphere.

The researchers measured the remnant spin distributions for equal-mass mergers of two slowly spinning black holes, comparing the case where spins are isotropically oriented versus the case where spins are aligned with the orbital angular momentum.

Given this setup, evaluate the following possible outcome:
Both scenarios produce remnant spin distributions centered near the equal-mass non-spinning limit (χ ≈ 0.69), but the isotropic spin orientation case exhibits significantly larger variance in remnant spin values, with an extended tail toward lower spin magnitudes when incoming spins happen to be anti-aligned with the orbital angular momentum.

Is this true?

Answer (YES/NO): NO